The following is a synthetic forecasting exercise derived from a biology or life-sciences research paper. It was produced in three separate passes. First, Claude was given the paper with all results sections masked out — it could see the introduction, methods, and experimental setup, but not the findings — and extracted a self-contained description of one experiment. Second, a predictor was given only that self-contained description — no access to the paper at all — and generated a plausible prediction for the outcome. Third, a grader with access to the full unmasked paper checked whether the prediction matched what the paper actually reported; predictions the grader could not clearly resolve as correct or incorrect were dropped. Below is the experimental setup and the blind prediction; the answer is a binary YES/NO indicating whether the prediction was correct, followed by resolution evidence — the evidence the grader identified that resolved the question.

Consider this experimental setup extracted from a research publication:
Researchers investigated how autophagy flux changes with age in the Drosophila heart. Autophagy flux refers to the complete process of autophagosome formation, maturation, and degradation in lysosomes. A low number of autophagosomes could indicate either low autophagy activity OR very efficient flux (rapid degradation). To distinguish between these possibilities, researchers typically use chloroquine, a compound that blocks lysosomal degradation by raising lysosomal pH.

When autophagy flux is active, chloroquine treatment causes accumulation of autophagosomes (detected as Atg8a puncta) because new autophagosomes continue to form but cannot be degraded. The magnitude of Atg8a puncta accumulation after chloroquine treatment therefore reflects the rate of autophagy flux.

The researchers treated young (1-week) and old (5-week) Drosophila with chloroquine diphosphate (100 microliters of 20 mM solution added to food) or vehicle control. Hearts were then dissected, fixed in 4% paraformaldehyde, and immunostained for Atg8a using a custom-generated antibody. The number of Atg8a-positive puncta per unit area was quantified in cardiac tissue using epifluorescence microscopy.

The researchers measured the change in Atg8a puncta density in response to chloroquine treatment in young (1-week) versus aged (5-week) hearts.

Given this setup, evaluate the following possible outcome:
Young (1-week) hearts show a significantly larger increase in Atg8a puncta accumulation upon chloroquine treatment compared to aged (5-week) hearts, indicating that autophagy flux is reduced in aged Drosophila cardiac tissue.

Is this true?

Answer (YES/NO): YES